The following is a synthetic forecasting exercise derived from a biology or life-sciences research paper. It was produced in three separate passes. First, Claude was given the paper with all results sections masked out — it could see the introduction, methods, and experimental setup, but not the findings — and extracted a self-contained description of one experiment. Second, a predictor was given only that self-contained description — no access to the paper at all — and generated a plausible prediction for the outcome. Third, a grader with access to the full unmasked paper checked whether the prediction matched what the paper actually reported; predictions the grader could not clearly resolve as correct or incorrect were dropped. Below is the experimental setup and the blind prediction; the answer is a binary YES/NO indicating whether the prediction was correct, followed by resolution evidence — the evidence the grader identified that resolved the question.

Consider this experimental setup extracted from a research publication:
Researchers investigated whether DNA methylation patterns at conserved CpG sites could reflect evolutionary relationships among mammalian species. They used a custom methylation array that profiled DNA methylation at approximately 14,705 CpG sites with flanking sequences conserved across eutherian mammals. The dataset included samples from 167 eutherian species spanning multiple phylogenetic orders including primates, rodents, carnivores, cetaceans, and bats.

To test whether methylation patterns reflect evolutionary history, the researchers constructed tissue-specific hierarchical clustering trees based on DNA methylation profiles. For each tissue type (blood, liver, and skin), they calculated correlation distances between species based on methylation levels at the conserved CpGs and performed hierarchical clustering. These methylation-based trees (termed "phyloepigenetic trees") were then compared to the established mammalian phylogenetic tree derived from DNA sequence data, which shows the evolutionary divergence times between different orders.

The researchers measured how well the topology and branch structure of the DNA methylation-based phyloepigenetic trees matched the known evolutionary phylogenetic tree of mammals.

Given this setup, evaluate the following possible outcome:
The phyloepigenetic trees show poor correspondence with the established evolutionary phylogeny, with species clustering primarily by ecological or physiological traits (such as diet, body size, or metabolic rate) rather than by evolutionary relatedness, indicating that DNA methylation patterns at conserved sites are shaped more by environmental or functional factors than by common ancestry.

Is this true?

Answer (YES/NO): NO